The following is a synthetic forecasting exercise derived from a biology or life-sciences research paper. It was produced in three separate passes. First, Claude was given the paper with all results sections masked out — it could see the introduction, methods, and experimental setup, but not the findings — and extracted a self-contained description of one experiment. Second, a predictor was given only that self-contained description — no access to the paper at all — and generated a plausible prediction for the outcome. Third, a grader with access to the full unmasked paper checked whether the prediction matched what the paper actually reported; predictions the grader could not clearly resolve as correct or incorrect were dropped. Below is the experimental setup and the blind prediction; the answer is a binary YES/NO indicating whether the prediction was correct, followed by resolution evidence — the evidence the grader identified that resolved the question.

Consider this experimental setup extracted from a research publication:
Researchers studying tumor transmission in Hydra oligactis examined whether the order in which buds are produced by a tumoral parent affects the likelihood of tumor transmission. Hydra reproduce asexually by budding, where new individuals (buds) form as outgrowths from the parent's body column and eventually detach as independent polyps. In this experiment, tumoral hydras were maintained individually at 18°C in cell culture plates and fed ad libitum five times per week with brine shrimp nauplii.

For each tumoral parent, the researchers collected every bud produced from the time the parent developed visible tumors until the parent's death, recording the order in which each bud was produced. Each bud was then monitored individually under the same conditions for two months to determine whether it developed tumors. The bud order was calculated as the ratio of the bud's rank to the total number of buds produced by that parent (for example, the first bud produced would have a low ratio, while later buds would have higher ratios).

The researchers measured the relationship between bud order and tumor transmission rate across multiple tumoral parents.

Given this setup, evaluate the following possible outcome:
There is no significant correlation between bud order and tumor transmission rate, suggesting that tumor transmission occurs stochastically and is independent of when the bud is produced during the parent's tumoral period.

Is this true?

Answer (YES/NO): YES